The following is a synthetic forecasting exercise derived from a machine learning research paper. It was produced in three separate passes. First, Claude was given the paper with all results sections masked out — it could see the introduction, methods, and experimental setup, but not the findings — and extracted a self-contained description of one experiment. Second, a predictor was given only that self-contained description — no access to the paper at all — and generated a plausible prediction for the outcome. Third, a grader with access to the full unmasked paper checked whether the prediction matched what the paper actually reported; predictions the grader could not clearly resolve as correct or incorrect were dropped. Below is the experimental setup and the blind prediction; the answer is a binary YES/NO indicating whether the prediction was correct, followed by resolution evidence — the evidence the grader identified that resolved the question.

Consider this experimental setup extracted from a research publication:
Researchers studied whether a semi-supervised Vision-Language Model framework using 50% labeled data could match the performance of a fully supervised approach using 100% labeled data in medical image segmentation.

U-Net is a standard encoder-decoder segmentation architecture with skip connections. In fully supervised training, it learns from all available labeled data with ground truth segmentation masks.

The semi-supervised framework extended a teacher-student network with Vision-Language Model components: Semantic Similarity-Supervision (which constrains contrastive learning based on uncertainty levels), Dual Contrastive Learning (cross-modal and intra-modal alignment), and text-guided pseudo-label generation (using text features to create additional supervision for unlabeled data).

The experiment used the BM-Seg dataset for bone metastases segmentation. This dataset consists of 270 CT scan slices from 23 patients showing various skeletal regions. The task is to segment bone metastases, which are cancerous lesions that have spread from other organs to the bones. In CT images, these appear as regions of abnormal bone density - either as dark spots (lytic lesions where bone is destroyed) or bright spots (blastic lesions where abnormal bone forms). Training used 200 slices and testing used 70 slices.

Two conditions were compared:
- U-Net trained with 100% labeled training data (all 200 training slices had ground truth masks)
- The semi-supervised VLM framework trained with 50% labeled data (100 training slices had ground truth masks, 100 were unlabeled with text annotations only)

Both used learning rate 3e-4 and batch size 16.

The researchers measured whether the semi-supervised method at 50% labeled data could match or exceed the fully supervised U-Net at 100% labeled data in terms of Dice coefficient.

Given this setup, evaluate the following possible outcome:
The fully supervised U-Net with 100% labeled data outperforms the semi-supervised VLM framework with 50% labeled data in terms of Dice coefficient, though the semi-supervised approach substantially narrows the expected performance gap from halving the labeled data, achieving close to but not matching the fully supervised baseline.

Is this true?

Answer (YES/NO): NO